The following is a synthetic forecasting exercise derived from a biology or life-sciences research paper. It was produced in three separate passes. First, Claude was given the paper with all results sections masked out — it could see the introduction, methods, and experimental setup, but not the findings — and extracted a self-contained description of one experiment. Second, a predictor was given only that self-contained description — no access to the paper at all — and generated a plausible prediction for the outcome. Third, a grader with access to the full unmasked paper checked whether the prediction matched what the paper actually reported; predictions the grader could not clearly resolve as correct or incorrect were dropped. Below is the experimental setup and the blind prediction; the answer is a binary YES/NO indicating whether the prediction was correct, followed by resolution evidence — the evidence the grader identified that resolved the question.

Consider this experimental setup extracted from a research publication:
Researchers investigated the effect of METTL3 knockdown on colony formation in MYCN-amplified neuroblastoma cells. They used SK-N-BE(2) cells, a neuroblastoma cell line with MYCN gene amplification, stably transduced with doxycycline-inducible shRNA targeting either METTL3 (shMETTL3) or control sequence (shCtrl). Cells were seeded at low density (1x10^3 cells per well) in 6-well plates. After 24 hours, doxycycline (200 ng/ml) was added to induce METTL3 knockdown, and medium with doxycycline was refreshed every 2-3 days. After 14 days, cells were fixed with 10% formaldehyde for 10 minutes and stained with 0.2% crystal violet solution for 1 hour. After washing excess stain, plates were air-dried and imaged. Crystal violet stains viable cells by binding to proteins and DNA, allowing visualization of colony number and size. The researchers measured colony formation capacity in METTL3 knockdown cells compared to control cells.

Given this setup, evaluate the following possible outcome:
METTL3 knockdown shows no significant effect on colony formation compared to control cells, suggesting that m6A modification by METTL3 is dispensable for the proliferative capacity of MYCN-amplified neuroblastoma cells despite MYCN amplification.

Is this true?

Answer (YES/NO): NO